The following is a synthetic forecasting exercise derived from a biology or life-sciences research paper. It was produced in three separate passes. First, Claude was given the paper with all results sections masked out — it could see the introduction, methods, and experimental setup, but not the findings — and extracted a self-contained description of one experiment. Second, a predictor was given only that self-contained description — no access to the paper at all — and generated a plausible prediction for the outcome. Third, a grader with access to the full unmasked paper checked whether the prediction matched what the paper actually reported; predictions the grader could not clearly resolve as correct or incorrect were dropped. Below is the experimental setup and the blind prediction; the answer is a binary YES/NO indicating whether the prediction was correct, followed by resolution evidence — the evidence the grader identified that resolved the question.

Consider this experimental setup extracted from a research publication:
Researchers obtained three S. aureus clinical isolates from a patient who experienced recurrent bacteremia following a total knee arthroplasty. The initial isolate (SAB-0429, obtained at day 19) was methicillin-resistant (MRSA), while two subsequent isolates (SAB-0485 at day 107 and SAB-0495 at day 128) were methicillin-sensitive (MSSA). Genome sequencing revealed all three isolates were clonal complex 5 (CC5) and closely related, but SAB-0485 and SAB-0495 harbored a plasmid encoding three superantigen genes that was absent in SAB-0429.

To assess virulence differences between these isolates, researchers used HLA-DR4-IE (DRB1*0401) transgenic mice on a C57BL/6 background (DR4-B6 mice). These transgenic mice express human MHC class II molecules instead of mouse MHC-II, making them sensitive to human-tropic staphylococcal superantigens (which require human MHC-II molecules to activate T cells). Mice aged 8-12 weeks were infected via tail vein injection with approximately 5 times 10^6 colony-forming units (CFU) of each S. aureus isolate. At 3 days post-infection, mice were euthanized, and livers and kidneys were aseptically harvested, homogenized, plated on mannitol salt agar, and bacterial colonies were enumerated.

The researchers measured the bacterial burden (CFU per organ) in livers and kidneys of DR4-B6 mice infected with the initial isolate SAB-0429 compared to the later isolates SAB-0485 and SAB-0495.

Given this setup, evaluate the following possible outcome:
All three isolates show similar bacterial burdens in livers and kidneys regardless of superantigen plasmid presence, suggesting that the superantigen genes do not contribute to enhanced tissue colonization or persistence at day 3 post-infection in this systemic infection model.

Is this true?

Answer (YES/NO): NO